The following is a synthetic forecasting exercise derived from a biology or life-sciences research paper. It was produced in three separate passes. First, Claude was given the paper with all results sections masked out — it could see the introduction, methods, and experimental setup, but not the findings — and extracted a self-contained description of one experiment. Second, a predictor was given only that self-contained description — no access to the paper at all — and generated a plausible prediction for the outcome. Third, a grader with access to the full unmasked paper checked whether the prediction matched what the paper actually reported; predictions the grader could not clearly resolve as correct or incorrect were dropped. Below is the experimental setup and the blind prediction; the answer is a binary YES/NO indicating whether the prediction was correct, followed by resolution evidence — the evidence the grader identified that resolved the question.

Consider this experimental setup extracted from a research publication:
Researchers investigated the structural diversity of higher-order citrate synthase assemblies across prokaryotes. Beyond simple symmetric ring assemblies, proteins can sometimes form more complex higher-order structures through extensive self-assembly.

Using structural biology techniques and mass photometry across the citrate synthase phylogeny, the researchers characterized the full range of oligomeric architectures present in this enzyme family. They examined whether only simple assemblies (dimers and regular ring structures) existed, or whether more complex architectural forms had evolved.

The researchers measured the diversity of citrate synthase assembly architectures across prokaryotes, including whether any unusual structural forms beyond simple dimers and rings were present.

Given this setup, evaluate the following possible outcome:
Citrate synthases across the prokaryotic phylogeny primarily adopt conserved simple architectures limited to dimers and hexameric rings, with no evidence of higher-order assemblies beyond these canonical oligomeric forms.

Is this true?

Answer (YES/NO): NO